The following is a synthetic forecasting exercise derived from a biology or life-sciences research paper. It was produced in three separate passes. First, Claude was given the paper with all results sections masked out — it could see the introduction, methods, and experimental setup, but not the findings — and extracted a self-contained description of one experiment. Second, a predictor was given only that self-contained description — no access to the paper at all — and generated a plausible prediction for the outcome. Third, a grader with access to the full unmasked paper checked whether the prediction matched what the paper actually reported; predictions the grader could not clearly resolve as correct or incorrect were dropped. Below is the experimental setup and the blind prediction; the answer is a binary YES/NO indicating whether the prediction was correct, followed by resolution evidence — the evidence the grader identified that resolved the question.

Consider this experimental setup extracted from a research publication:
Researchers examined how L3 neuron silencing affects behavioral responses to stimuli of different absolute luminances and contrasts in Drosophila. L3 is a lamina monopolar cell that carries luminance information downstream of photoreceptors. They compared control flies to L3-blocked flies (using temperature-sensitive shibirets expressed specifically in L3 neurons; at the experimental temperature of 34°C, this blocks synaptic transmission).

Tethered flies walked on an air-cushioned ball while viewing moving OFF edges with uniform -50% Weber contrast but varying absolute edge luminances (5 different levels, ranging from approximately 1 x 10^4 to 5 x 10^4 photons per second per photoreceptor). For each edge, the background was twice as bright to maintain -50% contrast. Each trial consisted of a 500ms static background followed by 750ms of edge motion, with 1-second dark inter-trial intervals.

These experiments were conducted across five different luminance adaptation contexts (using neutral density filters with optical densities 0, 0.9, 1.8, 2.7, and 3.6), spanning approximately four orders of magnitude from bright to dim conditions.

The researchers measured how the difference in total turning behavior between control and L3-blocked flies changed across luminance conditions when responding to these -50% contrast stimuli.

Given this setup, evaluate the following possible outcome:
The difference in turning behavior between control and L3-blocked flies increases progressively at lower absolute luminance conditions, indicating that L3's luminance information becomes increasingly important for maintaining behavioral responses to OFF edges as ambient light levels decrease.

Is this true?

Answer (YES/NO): NO